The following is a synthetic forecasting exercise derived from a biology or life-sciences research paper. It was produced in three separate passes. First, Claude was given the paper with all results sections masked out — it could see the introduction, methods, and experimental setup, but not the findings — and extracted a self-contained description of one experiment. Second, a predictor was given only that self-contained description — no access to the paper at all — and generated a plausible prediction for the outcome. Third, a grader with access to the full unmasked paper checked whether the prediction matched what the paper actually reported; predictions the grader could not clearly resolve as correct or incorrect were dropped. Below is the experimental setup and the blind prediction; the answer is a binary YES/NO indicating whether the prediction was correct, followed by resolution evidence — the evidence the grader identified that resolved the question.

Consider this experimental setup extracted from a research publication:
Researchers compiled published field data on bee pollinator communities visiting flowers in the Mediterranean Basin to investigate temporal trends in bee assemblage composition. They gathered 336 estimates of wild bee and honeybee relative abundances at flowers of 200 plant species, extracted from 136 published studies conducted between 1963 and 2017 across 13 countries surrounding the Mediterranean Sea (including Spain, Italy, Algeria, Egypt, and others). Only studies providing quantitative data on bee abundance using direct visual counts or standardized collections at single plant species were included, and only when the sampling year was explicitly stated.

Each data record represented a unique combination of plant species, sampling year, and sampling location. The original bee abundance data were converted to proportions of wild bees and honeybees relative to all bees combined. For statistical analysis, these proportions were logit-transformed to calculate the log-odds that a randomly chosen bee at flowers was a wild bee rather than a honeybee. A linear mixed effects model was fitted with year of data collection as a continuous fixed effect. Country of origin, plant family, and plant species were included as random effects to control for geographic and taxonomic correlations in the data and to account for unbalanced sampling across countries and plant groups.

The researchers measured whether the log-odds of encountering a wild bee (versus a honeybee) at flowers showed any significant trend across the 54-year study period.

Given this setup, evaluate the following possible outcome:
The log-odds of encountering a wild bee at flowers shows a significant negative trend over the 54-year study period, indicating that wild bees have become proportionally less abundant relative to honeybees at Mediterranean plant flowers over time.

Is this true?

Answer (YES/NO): YES